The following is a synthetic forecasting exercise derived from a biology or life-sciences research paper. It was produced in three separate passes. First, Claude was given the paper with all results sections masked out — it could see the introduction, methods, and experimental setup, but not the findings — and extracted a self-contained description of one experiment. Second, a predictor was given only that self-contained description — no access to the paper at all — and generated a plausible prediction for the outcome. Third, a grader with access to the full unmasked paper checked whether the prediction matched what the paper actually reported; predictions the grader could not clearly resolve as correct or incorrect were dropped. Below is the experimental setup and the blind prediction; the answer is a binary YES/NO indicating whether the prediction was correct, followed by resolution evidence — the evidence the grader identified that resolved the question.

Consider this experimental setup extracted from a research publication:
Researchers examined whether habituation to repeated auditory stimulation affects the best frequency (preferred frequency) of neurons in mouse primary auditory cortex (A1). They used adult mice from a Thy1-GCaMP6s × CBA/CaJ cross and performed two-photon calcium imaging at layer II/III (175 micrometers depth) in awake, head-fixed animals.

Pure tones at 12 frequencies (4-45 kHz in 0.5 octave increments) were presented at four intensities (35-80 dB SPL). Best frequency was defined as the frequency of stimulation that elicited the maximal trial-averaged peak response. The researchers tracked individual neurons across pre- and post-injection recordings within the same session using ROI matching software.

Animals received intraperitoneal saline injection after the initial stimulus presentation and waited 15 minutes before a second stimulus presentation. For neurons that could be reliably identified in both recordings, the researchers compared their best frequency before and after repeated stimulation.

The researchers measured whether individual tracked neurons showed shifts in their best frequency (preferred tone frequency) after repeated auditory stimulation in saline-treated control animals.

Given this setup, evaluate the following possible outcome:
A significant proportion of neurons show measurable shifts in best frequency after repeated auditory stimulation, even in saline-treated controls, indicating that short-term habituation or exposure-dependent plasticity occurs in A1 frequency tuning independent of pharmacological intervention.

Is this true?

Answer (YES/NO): YES